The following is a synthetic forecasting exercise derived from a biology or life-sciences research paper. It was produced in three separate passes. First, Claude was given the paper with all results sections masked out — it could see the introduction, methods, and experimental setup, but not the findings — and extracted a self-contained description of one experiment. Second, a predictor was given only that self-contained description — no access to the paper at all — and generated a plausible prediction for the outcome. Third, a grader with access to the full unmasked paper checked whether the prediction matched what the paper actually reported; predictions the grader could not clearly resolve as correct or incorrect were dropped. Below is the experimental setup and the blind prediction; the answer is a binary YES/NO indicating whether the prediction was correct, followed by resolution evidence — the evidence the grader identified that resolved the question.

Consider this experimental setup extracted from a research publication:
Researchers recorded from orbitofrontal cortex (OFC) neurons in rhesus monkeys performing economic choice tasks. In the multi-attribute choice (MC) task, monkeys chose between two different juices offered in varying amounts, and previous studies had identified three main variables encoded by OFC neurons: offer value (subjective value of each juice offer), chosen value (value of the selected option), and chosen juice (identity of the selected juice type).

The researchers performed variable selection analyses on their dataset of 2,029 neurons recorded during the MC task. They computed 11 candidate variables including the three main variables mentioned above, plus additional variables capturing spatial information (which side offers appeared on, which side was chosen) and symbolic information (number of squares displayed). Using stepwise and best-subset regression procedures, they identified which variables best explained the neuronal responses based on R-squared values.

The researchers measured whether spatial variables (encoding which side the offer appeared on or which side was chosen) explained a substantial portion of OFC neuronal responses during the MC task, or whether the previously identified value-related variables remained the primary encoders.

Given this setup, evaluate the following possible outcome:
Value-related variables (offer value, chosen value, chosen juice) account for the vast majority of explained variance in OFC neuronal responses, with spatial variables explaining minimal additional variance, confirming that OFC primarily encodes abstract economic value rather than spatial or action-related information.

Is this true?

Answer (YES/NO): NO